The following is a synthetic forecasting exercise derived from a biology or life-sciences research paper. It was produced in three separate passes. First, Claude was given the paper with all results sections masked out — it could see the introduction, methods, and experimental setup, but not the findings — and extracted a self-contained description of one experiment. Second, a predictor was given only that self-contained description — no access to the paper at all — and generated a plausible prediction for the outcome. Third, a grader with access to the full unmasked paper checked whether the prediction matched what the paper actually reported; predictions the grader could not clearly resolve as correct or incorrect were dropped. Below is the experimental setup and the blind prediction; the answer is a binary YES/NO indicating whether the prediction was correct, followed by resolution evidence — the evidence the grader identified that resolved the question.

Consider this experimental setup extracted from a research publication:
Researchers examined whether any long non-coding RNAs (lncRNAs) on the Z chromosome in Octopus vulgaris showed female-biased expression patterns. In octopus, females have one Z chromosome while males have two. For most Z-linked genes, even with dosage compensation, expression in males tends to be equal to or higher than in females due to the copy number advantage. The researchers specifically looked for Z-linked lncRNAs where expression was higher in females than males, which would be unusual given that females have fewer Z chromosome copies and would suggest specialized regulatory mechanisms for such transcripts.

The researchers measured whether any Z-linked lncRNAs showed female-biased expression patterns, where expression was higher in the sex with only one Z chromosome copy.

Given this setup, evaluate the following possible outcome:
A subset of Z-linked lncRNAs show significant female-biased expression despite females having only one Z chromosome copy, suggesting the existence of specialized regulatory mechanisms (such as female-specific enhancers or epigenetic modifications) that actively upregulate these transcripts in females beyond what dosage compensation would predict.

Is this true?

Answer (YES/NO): YES